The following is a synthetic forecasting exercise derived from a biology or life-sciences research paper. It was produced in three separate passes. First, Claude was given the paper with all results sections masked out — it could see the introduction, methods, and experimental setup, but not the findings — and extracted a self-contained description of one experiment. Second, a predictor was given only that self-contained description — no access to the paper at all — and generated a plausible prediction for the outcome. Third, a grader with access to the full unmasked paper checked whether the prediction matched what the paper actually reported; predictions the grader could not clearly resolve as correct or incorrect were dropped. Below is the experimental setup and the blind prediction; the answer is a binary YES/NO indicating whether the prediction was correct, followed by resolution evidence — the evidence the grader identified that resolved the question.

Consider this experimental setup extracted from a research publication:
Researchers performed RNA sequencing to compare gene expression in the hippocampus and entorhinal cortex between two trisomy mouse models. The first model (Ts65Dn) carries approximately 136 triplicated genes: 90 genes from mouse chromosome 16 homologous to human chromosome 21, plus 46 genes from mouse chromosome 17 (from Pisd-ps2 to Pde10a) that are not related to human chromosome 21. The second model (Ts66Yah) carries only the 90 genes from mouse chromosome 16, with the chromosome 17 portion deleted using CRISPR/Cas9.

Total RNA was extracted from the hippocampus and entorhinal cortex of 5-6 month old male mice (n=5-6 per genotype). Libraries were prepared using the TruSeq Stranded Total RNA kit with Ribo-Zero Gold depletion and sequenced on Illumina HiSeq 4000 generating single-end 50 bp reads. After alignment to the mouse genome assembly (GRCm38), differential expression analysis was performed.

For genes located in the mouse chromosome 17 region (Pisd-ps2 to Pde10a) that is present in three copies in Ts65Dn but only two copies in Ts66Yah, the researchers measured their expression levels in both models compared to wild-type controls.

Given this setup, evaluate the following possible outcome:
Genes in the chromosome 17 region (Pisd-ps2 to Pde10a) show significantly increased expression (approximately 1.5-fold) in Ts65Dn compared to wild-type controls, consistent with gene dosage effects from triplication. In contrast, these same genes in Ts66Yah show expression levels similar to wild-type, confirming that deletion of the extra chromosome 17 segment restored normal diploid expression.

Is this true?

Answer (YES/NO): YES